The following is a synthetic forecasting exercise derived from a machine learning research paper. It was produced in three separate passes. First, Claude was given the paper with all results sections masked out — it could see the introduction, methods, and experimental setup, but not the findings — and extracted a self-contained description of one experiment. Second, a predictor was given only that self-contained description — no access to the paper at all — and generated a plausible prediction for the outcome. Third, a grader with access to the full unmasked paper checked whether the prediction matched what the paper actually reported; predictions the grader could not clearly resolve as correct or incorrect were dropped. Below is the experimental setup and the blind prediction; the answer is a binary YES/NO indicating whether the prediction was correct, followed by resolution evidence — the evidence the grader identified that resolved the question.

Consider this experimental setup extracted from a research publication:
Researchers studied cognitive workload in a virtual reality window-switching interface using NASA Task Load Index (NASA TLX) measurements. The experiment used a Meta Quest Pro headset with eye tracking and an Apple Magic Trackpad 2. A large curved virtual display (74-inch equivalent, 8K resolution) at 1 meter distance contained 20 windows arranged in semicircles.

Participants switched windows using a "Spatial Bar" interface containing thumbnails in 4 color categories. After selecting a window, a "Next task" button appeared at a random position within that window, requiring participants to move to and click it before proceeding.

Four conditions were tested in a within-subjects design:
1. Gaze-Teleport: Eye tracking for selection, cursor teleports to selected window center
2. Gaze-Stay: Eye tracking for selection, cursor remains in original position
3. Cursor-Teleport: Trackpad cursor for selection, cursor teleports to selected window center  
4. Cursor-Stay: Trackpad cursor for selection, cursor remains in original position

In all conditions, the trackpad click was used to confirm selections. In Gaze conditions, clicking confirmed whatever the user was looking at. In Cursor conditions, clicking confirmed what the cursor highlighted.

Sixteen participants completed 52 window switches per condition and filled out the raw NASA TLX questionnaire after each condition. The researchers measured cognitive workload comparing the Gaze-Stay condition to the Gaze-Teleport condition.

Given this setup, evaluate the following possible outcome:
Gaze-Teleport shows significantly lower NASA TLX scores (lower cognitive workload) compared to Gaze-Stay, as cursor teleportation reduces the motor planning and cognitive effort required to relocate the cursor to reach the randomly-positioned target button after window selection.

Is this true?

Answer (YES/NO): NO